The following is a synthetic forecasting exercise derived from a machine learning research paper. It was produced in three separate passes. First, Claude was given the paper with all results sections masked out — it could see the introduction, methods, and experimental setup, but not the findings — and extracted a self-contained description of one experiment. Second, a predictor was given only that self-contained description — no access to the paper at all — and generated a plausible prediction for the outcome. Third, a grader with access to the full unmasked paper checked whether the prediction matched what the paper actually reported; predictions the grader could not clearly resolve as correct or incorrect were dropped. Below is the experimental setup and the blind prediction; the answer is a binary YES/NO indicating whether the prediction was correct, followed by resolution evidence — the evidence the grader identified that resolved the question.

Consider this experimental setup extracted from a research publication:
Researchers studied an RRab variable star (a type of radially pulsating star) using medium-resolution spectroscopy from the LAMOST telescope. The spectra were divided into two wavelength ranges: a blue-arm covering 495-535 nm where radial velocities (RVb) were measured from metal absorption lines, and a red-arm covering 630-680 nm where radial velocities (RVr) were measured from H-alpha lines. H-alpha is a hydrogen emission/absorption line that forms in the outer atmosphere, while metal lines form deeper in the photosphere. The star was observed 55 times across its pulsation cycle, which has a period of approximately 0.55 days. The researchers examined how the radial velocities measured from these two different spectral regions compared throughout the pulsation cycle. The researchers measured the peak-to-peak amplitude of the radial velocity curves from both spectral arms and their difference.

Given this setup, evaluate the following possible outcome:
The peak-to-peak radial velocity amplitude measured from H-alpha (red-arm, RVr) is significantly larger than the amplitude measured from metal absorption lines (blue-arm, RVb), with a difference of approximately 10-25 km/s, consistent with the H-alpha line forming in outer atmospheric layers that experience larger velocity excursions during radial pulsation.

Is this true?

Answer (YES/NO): YES